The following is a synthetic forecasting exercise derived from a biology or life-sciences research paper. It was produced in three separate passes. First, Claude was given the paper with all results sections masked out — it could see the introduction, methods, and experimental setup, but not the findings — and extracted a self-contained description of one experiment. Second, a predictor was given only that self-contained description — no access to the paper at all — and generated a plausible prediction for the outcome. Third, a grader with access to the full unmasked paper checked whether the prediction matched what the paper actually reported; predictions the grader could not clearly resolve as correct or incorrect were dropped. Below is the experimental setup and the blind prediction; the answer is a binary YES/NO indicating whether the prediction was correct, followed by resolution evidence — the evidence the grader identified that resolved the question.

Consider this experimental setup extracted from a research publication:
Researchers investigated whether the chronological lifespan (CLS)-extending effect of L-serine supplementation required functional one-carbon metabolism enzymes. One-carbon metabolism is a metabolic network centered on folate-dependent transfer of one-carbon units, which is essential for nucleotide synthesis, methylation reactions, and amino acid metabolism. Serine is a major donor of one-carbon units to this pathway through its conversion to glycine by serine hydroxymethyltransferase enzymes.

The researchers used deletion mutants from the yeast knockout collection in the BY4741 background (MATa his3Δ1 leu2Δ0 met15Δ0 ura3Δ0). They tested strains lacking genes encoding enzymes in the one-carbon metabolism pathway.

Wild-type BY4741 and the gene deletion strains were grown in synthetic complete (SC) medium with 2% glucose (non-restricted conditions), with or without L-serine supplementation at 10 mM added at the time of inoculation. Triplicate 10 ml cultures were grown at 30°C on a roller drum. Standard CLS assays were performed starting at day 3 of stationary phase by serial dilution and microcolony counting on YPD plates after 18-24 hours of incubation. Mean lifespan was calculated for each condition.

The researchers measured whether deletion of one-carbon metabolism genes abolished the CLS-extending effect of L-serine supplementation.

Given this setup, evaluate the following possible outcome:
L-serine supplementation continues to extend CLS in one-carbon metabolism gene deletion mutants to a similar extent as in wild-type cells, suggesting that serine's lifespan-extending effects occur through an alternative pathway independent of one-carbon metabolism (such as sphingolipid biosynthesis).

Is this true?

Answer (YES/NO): NO